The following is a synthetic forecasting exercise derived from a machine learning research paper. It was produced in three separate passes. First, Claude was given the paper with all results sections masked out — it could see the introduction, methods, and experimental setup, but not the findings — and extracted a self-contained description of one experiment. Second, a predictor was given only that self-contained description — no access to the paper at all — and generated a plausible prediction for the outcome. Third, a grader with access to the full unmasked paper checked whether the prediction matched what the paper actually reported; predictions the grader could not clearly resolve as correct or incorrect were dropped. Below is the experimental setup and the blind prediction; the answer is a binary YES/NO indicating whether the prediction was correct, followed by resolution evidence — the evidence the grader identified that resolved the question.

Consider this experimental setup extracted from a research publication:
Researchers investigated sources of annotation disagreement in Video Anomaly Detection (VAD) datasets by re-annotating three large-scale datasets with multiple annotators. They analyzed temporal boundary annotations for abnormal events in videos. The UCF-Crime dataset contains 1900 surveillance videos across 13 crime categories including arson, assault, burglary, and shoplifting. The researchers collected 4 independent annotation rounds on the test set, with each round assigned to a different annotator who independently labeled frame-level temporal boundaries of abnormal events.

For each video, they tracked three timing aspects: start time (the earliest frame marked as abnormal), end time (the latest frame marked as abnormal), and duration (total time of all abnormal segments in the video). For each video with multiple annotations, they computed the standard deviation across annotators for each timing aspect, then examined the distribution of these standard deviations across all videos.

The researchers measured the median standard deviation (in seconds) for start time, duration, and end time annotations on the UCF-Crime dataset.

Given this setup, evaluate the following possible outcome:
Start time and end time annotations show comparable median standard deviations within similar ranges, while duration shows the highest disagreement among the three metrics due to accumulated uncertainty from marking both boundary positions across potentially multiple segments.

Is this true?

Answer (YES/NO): NO